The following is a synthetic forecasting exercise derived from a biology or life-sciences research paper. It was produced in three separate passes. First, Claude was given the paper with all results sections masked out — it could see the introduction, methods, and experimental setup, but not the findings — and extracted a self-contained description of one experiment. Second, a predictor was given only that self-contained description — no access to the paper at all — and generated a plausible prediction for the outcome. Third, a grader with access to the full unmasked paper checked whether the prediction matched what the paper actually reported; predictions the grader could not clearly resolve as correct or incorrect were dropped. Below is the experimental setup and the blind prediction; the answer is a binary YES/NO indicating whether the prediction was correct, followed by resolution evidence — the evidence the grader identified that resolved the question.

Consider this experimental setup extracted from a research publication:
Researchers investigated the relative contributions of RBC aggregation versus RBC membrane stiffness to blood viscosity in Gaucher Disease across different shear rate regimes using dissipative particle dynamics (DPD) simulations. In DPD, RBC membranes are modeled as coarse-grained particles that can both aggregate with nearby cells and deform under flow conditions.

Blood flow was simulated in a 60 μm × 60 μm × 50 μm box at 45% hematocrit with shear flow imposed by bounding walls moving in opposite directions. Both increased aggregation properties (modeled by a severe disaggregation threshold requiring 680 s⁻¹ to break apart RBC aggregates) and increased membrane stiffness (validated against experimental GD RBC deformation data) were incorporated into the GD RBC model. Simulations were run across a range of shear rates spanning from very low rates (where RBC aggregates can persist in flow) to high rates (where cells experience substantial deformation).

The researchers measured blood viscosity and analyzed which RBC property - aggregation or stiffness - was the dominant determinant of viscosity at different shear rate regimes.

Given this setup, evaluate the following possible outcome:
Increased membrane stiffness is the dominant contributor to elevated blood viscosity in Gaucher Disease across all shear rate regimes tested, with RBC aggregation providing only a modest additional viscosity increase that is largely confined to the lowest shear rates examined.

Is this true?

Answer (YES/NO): NO